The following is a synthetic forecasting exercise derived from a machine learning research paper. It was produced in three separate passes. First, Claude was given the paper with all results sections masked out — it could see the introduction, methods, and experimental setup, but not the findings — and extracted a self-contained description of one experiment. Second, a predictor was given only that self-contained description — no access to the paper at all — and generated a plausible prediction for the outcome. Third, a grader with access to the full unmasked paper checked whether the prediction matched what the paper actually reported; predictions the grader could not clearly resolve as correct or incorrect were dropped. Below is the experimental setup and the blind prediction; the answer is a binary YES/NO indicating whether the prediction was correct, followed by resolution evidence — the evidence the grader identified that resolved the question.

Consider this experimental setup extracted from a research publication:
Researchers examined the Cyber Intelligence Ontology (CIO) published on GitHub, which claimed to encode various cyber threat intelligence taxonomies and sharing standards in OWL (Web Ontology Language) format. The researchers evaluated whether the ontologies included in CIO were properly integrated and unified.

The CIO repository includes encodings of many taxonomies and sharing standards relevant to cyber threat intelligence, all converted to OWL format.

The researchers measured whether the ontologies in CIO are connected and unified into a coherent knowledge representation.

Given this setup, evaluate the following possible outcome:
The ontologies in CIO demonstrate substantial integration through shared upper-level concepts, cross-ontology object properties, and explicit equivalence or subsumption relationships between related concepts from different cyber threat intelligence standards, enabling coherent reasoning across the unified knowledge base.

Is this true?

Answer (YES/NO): NO